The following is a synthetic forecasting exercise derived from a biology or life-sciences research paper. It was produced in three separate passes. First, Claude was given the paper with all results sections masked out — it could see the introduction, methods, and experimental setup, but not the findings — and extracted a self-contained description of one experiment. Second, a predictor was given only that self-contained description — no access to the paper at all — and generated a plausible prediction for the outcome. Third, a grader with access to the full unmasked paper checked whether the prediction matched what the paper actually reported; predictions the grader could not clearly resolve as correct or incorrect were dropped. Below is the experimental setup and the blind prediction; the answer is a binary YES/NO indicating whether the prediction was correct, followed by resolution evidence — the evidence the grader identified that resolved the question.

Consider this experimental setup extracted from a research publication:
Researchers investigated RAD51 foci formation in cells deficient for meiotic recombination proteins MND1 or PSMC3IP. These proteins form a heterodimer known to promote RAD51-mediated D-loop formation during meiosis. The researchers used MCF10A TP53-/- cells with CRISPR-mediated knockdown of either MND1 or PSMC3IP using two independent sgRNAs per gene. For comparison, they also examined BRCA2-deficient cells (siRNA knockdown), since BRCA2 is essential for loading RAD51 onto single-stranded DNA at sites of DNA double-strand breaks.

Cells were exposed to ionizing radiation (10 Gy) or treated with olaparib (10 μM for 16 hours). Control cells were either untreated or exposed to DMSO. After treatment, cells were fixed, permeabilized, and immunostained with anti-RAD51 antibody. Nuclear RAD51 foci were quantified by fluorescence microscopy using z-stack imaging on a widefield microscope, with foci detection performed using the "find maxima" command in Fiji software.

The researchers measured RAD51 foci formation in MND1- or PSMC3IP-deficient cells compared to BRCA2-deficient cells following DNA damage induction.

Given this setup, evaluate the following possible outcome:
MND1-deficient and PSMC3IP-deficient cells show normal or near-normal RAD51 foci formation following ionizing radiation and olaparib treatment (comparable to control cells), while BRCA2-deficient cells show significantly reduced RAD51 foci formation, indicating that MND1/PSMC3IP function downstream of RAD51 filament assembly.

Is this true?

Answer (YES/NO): NO